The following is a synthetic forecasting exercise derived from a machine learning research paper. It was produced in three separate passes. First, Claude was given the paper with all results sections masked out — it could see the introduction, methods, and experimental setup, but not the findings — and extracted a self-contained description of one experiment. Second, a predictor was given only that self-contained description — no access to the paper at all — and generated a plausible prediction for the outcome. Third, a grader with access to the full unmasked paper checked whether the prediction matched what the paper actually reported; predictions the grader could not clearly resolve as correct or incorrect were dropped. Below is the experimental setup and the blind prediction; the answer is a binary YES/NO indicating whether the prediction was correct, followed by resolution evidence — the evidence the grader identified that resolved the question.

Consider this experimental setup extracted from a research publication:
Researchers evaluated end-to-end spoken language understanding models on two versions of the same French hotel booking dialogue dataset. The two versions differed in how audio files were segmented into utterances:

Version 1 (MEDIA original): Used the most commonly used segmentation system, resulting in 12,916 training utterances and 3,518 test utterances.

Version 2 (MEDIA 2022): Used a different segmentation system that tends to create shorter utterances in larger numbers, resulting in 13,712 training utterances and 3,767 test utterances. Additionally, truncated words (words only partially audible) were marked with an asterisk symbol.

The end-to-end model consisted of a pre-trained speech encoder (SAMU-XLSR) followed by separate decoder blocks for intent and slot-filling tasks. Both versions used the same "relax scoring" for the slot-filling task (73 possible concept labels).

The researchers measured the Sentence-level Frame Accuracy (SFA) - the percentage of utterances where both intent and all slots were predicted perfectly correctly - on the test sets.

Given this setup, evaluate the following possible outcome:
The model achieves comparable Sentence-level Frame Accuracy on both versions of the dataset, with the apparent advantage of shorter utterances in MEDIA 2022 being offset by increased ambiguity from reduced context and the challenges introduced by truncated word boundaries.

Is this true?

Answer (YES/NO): NO